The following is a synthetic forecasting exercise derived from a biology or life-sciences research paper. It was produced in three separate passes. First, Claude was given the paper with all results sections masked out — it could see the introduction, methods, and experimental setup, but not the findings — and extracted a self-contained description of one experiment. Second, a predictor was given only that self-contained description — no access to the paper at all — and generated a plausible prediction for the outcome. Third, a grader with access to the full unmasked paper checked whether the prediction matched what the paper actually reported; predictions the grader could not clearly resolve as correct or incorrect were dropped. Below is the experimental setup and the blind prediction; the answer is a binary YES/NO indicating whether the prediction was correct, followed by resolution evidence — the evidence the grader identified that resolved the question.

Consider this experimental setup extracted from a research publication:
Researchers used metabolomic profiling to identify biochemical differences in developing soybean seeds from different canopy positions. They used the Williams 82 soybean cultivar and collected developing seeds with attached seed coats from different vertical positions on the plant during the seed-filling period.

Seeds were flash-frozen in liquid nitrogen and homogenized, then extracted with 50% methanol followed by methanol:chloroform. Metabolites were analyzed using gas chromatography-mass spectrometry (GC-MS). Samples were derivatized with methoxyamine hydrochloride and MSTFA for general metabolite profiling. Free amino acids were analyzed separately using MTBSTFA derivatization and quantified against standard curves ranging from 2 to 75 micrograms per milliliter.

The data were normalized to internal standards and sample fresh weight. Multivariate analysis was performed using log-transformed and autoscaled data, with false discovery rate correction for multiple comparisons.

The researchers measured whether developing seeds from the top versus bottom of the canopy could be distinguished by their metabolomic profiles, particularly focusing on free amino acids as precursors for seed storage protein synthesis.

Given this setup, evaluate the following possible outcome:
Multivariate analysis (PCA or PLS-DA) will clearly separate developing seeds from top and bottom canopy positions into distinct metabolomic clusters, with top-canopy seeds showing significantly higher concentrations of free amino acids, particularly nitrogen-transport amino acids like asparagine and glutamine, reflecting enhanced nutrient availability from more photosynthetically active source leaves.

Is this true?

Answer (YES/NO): NO